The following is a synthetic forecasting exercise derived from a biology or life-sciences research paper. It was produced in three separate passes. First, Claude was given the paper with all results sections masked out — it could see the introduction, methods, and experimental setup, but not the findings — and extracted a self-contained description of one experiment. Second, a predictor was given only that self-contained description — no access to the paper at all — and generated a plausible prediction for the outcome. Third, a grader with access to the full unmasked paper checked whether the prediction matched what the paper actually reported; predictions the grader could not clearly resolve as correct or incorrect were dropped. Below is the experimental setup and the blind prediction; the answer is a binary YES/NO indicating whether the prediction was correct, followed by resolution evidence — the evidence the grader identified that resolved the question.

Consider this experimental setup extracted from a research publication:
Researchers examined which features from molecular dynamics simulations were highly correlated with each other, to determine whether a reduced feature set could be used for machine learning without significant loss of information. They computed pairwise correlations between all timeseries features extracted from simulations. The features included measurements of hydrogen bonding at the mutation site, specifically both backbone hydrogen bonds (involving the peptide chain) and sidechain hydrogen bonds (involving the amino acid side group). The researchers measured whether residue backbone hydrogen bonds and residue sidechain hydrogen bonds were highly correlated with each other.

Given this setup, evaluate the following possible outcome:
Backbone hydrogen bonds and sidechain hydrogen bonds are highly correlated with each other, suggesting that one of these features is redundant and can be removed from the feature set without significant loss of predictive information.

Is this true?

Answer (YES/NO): YES